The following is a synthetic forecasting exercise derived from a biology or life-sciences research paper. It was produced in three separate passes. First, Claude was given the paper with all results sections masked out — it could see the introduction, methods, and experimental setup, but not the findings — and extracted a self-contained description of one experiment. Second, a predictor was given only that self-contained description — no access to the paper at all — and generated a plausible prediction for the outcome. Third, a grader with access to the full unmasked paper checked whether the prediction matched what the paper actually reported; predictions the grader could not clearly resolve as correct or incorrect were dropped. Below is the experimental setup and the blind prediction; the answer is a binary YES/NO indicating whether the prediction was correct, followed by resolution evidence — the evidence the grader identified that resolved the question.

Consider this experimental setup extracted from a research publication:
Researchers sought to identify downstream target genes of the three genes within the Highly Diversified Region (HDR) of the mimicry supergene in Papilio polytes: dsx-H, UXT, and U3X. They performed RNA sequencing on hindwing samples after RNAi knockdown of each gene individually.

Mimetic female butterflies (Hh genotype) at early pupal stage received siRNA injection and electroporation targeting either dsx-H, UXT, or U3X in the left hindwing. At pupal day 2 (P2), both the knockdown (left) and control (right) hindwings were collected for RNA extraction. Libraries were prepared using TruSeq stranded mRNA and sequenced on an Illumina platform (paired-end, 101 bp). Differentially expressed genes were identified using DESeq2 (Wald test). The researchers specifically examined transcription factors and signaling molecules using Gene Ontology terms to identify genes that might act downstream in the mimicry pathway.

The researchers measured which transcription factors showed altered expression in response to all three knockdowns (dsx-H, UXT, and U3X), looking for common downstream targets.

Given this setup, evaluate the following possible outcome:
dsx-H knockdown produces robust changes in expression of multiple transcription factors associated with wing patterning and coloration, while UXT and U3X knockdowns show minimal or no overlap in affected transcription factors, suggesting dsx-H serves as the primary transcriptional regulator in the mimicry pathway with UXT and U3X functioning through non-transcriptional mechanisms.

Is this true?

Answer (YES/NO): NO